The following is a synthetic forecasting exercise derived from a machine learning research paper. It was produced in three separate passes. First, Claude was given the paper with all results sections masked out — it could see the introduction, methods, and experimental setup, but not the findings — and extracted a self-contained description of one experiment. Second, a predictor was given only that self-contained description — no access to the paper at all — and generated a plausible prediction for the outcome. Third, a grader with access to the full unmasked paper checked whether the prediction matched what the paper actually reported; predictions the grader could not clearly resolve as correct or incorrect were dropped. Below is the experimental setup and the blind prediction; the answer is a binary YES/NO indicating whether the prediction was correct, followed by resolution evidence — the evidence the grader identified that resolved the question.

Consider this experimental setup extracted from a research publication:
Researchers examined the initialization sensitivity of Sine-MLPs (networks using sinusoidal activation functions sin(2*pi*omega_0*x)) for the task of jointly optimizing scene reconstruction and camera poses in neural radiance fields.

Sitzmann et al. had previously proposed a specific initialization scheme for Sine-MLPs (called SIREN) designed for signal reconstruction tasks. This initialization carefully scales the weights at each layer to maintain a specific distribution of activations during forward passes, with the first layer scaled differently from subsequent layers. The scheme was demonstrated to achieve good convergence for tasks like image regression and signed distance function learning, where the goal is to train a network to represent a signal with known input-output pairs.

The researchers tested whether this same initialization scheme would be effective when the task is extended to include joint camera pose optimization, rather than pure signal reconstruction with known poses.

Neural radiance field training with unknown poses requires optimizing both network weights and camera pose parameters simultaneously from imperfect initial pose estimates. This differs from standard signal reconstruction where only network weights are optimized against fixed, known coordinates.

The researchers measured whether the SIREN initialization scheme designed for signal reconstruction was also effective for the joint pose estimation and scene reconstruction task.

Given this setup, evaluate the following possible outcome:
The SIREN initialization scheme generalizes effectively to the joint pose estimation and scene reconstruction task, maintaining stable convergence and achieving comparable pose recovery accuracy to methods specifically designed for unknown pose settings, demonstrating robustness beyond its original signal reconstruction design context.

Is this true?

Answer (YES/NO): NO